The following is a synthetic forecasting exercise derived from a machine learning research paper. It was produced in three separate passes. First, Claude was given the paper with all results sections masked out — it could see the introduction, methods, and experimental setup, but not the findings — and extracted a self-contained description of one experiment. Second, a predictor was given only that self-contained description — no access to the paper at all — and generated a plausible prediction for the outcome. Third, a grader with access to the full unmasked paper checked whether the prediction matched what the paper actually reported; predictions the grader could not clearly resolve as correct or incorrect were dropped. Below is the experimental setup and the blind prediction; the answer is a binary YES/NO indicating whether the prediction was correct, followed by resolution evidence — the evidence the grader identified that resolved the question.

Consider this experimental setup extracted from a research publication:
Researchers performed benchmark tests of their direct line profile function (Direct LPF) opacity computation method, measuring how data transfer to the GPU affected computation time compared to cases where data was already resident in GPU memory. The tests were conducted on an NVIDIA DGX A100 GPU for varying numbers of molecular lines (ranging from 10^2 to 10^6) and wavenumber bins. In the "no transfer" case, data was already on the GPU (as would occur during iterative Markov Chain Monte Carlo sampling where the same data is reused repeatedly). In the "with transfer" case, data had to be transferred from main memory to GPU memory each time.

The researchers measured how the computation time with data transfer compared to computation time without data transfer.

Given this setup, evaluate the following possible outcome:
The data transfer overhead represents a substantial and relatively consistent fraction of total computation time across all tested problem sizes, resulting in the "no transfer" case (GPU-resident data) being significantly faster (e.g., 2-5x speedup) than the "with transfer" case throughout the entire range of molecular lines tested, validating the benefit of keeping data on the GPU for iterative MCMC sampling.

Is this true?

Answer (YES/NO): NO